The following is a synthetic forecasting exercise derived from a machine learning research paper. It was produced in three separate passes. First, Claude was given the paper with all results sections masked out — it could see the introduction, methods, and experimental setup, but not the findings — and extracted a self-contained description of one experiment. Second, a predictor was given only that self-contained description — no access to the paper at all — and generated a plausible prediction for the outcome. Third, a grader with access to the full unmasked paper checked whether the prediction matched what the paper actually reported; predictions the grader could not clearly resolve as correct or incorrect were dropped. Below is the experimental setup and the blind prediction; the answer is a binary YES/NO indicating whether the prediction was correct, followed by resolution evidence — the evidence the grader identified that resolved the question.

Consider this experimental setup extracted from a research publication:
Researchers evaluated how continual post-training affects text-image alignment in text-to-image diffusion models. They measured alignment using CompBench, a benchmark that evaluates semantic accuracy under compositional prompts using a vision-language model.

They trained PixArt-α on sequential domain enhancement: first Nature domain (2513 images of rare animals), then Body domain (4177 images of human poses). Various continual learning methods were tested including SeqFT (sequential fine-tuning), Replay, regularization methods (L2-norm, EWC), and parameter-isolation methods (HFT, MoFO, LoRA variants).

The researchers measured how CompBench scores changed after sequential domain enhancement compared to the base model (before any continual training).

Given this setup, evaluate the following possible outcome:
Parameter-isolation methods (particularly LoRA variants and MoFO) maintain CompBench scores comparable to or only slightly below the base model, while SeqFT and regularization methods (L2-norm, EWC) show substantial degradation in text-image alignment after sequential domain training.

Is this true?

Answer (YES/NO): NO